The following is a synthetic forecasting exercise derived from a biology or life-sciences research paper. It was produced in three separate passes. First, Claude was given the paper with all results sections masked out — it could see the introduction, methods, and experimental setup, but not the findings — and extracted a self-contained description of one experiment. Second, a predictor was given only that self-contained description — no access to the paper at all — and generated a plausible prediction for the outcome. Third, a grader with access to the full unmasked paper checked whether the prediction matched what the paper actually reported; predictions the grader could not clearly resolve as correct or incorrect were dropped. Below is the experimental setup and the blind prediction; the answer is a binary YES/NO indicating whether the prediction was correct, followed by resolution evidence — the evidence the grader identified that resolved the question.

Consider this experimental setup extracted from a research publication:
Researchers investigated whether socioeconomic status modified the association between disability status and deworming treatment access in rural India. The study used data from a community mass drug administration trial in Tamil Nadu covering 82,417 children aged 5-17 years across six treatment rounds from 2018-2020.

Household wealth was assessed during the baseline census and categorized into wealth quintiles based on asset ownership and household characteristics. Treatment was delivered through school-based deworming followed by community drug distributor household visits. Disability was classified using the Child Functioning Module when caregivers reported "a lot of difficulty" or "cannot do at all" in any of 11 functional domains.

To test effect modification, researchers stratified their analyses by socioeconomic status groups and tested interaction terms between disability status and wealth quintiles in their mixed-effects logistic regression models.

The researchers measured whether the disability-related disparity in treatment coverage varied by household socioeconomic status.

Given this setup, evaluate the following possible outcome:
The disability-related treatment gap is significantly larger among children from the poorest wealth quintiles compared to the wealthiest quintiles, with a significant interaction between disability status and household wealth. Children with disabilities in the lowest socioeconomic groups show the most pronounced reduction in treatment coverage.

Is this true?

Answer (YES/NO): NO